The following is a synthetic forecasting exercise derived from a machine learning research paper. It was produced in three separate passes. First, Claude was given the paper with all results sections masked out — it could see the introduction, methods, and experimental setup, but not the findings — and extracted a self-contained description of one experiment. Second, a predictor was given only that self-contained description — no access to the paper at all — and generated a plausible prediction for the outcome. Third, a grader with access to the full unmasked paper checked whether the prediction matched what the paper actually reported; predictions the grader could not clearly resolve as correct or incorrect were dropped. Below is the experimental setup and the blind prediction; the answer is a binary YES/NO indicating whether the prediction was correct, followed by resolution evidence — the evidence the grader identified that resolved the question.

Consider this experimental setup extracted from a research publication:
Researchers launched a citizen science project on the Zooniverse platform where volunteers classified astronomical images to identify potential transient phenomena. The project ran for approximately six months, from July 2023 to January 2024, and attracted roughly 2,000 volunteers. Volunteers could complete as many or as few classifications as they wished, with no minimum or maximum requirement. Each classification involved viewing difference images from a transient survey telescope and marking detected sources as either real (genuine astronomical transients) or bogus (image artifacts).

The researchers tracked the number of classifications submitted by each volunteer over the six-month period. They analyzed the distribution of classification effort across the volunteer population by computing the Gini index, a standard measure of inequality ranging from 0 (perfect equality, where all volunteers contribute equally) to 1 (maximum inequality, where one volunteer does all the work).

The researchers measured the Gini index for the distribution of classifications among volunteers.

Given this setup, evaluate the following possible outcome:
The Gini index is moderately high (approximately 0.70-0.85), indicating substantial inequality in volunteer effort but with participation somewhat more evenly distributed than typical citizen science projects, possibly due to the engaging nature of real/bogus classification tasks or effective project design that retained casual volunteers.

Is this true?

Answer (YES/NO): NO